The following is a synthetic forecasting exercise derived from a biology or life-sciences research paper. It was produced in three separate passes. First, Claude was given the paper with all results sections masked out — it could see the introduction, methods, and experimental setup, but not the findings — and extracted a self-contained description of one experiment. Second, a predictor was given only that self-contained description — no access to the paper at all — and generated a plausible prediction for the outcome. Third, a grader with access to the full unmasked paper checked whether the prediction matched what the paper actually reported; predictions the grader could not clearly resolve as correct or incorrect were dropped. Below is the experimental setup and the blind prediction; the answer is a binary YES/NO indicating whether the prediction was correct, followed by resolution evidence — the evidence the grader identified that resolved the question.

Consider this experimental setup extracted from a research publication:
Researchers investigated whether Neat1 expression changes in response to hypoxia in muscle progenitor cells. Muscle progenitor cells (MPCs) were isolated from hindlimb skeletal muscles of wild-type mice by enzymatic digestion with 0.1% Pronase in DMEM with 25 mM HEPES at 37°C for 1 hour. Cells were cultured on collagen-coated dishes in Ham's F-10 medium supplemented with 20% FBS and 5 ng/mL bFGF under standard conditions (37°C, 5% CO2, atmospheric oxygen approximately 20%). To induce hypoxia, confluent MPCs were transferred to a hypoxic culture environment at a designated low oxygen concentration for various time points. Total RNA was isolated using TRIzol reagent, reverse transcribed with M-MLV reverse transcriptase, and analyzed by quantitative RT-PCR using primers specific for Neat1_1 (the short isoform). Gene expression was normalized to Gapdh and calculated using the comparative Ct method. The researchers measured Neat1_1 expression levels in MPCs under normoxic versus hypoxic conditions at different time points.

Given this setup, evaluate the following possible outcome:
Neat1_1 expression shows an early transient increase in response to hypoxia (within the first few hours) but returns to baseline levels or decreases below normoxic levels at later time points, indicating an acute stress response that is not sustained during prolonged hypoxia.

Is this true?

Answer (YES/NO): NO